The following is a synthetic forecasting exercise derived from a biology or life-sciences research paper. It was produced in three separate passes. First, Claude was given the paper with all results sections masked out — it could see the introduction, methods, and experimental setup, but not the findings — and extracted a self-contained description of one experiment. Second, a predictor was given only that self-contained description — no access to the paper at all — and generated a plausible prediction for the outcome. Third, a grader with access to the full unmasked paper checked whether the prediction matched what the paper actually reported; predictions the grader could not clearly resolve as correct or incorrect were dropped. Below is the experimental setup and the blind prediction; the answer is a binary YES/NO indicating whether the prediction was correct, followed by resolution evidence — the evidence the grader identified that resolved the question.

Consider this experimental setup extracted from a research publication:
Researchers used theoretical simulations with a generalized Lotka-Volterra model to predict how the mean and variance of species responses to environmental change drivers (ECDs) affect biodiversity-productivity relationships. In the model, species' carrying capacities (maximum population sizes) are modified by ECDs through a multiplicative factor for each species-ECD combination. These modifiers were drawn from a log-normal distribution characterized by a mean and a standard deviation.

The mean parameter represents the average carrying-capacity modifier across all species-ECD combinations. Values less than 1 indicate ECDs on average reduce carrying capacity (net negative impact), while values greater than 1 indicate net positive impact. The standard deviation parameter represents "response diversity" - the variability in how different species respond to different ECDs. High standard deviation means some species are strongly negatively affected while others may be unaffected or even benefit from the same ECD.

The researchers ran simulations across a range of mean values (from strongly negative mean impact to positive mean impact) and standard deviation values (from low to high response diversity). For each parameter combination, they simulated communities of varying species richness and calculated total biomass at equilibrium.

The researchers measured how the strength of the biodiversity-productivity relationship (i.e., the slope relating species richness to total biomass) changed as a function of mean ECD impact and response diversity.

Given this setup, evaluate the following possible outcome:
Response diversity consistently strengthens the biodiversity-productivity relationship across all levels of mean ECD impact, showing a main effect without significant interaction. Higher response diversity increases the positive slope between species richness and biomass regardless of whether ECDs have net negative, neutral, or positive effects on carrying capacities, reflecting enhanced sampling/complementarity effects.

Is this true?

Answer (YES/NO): NO